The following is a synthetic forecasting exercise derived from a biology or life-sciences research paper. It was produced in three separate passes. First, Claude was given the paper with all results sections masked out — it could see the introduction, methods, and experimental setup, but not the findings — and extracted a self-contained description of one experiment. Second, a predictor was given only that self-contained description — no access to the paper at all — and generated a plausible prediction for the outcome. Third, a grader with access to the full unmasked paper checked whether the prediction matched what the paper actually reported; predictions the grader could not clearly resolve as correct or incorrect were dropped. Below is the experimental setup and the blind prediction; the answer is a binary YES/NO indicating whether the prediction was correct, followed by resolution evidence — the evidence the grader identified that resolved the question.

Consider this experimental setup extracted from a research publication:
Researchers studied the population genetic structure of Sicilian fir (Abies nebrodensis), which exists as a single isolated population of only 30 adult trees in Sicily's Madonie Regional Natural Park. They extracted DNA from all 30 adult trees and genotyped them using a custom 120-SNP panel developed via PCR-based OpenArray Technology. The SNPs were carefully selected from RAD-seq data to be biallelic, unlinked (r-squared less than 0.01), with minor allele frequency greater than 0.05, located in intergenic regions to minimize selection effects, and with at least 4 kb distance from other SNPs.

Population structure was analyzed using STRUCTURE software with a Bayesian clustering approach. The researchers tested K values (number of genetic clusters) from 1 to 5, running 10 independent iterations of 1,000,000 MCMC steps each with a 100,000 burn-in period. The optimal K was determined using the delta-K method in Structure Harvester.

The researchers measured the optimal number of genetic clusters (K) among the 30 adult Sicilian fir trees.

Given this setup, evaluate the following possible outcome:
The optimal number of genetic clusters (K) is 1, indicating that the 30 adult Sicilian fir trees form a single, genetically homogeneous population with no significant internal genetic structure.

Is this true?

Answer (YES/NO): NO